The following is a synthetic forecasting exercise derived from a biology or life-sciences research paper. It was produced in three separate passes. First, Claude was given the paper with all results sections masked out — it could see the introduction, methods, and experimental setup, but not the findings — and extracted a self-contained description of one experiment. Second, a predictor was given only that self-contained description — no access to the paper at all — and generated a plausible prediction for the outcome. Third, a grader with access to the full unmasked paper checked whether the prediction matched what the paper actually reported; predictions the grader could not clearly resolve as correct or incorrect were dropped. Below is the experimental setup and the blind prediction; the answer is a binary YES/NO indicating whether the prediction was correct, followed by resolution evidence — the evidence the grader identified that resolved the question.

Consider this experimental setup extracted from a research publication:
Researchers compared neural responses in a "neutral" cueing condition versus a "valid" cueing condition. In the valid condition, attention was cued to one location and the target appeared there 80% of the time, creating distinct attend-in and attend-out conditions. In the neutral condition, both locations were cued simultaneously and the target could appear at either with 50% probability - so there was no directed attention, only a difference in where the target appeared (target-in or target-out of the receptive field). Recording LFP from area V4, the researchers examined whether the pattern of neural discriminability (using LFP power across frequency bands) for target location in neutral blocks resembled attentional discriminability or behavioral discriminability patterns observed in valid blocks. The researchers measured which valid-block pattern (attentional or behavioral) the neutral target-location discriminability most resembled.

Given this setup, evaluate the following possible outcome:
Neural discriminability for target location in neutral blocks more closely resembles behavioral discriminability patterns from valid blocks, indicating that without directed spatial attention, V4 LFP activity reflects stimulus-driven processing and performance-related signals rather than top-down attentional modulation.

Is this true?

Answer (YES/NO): NO